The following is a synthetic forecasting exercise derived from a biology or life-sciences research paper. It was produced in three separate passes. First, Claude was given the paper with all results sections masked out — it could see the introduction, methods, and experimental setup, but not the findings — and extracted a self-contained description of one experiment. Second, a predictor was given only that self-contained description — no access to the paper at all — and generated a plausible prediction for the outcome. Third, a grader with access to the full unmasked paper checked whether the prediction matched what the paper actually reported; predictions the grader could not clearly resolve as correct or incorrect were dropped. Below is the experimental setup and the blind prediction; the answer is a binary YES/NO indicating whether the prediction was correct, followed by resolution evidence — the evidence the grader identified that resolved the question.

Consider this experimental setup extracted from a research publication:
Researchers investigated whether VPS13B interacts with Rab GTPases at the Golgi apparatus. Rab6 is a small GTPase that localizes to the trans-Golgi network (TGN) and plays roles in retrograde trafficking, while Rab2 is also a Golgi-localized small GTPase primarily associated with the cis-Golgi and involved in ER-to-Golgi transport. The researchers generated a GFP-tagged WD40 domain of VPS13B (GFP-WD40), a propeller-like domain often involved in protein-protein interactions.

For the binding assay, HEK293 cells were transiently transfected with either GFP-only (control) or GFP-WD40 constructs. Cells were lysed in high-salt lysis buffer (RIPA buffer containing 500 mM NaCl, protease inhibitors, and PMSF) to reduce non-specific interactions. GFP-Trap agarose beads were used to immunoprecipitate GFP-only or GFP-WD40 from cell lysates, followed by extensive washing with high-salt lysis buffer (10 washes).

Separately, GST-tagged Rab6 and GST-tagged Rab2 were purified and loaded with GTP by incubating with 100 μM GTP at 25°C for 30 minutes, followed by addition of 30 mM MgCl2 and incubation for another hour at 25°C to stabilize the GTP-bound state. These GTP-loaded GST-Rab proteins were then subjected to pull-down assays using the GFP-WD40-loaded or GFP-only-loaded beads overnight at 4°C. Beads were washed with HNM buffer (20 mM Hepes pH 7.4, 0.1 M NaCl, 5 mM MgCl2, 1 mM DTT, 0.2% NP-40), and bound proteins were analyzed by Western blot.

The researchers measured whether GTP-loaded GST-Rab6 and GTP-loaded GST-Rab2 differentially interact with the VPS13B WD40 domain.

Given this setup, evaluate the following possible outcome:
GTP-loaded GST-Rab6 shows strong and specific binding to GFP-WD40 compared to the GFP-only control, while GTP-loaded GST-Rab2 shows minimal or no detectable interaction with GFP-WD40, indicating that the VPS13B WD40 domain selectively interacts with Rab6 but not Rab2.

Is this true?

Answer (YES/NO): YES